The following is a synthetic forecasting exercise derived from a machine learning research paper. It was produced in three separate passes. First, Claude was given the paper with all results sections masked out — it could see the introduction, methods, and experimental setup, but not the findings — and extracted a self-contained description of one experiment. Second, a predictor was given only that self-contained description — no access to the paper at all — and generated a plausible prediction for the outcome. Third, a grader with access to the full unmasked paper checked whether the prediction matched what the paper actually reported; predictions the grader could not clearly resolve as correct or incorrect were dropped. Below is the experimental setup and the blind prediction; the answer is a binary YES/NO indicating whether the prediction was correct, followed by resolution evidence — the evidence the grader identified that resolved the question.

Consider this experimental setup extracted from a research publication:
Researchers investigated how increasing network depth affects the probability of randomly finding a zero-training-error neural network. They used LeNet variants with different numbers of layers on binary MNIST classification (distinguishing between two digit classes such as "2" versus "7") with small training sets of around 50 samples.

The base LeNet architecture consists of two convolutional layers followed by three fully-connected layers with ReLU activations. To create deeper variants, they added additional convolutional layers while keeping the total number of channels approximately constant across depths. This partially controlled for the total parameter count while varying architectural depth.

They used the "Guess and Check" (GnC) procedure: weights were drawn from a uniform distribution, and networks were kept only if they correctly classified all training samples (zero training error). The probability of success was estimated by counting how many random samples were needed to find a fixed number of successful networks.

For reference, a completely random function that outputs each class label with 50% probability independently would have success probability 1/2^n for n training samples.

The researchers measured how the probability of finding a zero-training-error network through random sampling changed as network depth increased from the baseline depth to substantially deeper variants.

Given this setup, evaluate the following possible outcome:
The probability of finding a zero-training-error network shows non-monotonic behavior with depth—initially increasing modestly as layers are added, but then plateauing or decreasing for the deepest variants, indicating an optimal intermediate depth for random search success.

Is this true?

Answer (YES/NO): NO